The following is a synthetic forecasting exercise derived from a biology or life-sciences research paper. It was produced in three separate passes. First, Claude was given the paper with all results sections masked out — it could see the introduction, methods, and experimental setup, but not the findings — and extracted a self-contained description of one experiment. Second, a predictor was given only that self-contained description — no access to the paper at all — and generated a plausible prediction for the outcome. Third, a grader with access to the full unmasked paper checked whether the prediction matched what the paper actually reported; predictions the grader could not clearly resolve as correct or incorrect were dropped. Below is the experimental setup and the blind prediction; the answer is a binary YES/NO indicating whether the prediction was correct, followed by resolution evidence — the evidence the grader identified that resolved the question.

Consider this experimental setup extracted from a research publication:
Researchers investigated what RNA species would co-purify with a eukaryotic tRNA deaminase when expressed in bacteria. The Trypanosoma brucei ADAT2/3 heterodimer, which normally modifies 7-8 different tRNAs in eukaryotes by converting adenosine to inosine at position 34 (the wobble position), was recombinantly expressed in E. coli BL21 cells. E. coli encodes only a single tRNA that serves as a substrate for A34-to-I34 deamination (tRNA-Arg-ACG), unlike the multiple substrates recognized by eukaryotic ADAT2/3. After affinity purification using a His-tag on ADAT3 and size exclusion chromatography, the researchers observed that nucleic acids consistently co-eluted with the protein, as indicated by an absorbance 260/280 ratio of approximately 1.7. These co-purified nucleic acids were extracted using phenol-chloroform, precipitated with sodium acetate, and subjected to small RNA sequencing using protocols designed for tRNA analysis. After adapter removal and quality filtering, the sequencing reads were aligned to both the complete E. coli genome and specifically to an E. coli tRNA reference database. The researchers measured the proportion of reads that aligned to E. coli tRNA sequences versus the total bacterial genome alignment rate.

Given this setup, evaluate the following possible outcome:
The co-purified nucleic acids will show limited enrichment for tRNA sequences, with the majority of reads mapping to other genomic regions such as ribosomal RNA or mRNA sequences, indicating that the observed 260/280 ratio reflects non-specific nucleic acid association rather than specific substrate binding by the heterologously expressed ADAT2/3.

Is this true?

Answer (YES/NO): NO